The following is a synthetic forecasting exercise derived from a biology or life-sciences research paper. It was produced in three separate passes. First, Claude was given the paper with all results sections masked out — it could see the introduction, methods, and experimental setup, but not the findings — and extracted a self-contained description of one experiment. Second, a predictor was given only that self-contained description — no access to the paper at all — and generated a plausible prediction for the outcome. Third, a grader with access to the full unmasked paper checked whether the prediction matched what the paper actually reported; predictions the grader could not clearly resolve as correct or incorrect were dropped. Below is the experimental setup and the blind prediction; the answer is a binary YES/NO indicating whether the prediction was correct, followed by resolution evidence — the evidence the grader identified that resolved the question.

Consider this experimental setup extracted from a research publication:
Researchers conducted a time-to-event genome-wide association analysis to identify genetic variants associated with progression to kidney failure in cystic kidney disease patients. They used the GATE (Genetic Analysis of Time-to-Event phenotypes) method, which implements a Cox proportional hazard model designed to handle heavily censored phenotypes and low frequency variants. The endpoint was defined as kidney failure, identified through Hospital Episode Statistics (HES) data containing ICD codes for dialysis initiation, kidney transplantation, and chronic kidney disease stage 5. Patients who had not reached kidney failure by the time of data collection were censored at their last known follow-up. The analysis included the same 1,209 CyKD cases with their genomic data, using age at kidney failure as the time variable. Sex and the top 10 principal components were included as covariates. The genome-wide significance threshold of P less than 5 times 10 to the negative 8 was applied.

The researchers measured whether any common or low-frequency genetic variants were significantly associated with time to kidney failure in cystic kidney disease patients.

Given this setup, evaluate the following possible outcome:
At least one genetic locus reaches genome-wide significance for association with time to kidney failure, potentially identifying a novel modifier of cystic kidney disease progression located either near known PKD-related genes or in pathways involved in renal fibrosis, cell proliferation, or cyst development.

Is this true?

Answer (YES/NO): NO